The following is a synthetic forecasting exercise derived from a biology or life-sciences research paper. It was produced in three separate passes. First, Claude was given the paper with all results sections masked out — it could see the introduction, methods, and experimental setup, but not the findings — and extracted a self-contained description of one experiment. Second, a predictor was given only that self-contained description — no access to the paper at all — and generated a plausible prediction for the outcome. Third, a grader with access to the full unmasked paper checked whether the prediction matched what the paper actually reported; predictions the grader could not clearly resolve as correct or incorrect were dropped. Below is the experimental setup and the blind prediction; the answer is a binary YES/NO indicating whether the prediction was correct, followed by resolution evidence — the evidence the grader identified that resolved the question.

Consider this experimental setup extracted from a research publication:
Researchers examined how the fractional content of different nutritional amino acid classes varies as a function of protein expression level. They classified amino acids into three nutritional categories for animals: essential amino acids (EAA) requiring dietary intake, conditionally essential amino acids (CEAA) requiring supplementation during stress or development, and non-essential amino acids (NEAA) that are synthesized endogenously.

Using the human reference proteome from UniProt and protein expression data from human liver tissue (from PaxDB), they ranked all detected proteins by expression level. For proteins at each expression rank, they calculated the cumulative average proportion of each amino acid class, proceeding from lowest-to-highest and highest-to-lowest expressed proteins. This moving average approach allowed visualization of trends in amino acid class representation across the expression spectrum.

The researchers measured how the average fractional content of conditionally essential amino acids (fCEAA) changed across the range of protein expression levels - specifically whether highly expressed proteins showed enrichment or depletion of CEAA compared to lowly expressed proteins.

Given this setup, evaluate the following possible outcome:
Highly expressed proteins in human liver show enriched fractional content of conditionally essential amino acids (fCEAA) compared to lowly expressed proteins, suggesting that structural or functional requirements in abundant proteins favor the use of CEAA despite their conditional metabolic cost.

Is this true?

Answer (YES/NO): NO